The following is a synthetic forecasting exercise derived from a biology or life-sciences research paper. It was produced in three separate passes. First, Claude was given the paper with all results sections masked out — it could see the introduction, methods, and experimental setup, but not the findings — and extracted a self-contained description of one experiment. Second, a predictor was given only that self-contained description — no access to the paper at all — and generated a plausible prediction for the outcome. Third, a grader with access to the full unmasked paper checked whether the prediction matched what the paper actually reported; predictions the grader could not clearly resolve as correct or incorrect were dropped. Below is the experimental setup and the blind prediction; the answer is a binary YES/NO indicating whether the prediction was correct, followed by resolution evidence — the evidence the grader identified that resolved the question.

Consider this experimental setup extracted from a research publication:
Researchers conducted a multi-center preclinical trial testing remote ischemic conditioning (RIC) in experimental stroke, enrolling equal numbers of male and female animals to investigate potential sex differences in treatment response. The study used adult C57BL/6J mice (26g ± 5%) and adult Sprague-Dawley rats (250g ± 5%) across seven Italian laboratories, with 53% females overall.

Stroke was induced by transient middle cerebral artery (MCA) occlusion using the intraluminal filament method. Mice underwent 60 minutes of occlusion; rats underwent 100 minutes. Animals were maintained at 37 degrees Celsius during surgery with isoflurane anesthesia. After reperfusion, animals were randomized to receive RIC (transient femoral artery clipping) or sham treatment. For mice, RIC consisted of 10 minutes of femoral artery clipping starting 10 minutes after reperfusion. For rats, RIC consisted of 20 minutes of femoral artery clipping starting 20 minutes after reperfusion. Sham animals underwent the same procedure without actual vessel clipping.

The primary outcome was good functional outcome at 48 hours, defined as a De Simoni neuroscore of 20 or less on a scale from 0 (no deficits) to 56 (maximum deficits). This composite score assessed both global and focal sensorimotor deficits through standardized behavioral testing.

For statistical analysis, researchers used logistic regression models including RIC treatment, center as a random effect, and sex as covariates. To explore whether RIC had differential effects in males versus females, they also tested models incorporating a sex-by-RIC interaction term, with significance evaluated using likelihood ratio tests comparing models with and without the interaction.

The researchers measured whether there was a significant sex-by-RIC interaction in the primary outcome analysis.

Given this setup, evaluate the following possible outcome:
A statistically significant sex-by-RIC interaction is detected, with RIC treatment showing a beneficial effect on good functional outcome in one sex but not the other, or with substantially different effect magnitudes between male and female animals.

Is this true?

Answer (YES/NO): NO